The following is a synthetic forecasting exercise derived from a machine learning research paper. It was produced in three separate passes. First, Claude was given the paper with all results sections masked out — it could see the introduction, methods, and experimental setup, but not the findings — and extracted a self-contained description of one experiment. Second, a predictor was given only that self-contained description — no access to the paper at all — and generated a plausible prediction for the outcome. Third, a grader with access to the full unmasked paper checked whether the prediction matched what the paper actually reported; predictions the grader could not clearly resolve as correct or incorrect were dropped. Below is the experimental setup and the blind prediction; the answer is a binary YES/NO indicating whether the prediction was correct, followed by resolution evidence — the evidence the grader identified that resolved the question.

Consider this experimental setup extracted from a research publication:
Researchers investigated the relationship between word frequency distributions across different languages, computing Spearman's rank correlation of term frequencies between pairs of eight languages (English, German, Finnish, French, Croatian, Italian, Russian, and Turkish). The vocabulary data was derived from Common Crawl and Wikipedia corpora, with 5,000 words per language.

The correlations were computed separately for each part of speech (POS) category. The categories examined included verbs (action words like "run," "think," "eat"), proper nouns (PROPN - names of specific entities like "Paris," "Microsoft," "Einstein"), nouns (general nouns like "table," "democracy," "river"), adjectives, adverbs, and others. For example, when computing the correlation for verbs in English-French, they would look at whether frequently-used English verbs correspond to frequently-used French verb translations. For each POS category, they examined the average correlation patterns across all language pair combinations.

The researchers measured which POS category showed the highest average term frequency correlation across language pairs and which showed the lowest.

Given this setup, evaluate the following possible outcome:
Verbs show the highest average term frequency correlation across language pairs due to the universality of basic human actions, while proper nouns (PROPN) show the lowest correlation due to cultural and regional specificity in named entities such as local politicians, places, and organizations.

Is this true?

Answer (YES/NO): NO